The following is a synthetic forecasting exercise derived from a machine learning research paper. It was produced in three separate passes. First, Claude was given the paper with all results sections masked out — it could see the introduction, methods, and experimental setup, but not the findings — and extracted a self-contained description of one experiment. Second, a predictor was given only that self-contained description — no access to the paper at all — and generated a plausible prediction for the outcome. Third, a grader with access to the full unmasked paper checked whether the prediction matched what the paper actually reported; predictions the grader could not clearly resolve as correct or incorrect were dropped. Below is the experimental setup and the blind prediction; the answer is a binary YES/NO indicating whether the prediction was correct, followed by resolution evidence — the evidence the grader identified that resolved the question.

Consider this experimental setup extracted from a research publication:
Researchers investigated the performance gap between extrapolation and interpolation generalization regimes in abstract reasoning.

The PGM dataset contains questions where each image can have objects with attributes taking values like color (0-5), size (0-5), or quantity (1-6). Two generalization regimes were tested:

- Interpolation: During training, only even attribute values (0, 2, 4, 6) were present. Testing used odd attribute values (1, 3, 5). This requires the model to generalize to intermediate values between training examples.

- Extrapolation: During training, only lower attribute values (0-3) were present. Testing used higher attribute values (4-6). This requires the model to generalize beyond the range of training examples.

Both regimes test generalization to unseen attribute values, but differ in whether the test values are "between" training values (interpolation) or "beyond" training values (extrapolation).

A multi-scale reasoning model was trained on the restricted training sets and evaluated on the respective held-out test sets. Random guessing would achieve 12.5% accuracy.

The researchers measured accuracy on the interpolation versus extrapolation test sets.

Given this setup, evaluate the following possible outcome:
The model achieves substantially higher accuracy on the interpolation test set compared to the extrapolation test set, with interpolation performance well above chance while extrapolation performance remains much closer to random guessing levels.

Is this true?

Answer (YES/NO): YES